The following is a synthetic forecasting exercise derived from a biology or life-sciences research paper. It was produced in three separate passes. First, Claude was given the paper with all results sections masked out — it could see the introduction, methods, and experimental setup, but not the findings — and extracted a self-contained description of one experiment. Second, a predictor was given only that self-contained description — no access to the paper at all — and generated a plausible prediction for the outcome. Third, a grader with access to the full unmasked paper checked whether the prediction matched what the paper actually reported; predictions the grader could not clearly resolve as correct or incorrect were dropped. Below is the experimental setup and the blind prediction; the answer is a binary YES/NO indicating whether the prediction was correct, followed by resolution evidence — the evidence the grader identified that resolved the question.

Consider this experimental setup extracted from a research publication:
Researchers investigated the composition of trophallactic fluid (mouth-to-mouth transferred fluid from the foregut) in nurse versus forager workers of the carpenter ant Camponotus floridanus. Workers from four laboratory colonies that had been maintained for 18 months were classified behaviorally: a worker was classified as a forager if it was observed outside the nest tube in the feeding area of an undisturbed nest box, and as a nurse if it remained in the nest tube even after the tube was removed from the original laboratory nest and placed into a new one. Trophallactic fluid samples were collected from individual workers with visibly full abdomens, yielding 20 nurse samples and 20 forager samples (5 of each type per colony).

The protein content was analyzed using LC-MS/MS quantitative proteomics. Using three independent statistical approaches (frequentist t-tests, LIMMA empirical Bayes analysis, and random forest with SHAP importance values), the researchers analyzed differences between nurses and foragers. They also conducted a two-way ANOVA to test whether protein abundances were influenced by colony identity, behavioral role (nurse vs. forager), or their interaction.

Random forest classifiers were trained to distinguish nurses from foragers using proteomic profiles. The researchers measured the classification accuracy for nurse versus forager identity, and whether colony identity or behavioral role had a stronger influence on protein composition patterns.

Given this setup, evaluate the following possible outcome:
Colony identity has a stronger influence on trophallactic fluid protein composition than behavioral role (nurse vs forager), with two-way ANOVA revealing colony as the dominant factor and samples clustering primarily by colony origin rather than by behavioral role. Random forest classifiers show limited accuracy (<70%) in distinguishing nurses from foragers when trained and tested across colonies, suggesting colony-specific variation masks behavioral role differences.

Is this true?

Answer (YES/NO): NO